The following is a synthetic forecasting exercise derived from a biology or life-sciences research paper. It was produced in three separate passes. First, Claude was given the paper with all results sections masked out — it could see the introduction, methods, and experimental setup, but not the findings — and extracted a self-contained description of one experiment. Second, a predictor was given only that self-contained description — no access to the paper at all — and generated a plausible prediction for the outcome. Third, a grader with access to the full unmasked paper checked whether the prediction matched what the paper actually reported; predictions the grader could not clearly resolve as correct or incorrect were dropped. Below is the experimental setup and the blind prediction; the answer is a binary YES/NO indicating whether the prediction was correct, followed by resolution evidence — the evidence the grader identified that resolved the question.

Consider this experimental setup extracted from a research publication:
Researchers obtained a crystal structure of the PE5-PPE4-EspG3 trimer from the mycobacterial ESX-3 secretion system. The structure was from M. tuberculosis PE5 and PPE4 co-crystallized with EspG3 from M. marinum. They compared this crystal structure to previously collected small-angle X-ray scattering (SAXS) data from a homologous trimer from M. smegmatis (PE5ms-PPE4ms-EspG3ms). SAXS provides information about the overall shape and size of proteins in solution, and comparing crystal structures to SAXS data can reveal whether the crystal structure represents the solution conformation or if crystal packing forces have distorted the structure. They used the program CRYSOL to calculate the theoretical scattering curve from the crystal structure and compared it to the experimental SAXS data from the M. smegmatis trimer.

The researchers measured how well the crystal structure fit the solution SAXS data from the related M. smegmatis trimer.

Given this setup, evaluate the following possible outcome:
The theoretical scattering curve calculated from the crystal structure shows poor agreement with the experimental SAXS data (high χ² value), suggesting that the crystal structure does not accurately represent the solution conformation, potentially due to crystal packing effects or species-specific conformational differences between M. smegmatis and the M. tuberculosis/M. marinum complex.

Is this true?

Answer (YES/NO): NO